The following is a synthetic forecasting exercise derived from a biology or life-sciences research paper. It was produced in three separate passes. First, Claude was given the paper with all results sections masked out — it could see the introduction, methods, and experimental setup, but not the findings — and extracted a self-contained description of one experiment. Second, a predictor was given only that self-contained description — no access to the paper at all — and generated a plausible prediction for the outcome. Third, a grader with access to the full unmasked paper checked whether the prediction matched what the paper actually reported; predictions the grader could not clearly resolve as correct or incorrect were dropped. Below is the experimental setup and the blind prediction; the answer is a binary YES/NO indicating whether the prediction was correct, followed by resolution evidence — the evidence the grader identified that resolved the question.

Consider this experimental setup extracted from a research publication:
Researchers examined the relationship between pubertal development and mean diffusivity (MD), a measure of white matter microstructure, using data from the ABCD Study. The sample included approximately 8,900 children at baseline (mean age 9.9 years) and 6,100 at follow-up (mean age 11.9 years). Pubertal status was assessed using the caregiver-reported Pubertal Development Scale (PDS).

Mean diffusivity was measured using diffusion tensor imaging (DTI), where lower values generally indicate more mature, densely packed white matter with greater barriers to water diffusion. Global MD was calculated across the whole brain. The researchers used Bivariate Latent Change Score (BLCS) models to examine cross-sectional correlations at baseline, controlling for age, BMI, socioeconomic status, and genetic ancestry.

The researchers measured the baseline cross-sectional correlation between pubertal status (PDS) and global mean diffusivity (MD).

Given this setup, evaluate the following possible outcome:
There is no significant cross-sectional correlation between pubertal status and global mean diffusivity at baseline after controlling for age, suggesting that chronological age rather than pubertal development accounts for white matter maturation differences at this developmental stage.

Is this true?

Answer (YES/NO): YES